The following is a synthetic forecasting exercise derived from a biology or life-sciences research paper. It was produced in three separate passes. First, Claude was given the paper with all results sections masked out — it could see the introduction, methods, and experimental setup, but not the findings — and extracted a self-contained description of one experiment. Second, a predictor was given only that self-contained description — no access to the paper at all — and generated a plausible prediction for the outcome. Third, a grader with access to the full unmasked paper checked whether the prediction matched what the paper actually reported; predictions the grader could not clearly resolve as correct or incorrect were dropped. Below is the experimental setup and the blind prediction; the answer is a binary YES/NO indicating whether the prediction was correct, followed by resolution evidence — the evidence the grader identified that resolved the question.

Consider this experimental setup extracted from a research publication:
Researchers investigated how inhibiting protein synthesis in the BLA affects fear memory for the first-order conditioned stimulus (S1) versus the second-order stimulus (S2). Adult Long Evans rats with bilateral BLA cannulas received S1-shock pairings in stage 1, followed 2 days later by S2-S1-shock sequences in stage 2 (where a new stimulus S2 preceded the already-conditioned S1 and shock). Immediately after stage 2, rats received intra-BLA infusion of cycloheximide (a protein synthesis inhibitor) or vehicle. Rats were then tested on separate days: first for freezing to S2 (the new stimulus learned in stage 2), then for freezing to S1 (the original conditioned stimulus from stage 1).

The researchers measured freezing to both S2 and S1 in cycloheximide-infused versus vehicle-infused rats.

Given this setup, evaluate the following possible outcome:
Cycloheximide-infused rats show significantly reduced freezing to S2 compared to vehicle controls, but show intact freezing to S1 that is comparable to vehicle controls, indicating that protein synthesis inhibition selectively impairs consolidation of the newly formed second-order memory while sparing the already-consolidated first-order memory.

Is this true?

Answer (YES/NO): NO